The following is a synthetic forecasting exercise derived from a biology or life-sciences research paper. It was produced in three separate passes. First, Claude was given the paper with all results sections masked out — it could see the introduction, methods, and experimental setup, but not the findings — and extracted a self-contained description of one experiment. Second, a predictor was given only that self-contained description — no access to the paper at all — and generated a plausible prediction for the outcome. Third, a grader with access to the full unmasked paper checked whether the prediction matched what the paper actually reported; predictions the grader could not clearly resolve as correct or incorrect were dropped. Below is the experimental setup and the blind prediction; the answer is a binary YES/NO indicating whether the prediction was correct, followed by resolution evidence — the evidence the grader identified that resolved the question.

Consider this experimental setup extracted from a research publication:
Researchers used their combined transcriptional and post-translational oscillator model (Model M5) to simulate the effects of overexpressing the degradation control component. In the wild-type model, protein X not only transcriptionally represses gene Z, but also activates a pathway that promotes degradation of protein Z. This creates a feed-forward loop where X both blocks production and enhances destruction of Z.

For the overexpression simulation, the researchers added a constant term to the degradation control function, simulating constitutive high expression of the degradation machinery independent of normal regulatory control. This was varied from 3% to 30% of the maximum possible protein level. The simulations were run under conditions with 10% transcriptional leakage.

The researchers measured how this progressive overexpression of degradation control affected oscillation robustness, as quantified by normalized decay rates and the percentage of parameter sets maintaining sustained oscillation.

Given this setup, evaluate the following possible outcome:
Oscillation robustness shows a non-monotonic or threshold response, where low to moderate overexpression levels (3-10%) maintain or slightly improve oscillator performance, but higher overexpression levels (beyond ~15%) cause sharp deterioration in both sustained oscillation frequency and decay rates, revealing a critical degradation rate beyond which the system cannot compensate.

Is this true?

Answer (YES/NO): NO